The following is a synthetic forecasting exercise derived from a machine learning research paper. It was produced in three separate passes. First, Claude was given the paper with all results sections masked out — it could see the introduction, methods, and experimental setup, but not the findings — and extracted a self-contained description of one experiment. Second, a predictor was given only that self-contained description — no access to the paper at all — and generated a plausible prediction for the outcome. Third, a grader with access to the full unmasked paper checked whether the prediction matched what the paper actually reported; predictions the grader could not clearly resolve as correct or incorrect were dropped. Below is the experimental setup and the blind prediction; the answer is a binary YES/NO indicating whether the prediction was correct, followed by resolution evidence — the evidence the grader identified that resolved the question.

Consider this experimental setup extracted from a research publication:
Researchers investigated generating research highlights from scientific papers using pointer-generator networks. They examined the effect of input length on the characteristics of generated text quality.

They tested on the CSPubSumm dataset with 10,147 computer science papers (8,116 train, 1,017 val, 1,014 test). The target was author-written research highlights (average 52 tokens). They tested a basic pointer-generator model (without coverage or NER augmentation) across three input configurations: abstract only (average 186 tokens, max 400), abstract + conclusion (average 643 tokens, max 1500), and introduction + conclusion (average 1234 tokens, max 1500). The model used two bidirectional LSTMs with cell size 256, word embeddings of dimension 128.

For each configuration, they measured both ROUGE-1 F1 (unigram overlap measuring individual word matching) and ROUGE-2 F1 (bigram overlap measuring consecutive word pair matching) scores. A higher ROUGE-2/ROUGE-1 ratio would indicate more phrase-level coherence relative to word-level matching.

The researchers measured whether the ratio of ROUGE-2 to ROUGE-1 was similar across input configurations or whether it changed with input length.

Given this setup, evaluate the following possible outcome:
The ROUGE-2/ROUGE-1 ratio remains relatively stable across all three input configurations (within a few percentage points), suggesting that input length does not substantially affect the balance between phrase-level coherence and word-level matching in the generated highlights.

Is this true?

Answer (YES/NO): NO